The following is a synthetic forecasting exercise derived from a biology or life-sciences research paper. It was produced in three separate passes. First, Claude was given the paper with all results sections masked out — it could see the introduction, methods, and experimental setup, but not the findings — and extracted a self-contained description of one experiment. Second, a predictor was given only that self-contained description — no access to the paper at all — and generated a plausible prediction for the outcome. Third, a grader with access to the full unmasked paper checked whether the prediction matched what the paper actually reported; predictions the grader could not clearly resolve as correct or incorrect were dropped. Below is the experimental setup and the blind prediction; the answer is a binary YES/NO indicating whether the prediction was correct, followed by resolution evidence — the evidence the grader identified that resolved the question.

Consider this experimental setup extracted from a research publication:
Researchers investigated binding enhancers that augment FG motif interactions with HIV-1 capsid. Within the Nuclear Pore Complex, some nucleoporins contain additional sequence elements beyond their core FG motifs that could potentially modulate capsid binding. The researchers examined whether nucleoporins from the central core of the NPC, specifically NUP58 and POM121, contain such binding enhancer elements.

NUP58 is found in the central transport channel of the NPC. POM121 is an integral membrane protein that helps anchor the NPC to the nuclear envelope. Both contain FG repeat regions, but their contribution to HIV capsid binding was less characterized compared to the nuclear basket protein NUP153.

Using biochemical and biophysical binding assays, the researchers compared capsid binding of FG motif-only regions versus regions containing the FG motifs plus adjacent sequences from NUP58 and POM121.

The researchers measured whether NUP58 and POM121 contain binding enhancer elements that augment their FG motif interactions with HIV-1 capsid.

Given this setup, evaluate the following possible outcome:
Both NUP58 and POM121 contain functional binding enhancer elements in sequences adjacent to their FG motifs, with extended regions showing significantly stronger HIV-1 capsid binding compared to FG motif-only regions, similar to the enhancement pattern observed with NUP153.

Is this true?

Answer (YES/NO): YES